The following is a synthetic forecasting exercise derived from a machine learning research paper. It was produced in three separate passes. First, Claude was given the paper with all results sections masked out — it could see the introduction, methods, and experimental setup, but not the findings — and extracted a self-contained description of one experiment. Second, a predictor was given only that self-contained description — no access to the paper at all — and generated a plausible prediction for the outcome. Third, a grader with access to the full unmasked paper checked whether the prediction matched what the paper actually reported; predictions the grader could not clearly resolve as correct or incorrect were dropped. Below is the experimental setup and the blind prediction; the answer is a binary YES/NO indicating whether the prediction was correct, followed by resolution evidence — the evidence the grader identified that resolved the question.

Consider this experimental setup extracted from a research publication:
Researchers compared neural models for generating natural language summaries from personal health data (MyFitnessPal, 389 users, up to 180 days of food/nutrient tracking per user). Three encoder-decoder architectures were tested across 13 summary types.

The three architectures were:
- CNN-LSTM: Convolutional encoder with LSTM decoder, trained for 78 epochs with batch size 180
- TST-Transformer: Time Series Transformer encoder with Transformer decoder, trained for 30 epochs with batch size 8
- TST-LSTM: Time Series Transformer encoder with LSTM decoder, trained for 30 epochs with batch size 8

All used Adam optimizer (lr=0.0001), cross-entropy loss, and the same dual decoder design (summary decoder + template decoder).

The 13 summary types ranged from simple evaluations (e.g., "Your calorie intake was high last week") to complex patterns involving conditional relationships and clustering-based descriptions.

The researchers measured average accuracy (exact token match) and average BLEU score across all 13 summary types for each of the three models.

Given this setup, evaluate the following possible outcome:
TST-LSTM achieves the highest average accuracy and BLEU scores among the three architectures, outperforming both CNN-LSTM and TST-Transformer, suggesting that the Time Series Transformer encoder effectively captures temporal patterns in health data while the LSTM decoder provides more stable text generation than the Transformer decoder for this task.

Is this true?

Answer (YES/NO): YES